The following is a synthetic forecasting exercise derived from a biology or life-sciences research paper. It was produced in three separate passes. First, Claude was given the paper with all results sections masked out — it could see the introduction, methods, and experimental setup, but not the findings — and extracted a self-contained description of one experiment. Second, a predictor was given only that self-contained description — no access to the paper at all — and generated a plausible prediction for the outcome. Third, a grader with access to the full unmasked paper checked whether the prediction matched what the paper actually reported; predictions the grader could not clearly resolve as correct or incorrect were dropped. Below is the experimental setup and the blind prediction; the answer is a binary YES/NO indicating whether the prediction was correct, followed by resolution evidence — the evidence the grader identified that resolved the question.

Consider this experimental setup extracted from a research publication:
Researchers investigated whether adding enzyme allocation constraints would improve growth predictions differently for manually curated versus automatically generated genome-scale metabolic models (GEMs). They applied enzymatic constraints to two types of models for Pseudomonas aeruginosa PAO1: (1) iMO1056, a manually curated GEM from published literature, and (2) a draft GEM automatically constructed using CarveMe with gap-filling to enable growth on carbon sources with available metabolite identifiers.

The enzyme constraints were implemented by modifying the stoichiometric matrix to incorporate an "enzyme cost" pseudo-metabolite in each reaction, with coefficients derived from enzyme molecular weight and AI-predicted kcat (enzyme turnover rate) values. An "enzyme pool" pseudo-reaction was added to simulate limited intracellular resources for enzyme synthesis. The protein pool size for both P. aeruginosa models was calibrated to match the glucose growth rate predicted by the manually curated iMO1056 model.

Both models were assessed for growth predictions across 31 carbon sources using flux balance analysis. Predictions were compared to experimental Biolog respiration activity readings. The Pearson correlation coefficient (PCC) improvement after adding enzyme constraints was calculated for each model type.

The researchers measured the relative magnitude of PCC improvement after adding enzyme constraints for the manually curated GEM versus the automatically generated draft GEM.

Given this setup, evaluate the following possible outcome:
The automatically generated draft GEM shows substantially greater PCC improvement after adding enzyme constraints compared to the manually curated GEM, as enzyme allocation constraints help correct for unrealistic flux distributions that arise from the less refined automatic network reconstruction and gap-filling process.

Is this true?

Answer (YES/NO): YES